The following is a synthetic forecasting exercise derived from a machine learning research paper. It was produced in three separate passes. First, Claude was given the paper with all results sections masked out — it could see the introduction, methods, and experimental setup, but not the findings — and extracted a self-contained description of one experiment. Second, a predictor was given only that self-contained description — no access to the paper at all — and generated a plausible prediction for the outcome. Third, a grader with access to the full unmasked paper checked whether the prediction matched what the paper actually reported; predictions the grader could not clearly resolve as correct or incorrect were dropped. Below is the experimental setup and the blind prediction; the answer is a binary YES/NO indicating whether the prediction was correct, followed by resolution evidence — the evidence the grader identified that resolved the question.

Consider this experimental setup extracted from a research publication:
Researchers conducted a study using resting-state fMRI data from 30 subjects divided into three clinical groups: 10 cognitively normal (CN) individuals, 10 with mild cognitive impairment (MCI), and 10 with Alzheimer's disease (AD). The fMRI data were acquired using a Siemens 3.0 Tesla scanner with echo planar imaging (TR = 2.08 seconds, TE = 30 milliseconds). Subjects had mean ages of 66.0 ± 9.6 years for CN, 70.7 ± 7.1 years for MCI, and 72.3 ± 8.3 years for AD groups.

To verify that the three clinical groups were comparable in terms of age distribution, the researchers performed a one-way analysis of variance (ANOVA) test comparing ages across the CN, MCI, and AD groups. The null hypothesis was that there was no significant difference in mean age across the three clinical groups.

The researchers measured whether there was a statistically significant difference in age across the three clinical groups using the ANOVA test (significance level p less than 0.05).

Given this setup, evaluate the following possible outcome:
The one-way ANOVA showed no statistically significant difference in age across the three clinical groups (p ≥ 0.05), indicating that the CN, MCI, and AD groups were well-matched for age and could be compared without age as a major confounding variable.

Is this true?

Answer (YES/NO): YES